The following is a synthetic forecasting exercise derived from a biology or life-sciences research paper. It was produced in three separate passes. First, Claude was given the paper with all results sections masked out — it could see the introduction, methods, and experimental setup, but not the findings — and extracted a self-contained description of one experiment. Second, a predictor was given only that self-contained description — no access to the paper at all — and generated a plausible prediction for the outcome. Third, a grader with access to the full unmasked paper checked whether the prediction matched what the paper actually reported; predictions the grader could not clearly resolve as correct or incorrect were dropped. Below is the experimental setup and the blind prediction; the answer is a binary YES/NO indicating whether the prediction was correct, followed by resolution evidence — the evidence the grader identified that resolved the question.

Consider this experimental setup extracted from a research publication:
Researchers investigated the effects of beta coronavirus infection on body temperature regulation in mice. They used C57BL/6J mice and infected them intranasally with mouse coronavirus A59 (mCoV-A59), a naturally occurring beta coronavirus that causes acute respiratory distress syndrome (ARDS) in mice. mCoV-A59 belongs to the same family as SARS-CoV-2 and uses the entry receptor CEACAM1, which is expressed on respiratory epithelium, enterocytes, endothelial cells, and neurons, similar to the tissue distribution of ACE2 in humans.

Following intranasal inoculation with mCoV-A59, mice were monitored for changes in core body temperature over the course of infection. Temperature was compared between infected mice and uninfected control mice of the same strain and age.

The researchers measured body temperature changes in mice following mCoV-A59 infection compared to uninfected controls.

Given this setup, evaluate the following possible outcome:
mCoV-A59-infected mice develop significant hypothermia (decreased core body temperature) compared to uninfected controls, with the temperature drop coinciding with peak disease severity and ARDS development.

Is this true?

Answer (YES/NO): NO